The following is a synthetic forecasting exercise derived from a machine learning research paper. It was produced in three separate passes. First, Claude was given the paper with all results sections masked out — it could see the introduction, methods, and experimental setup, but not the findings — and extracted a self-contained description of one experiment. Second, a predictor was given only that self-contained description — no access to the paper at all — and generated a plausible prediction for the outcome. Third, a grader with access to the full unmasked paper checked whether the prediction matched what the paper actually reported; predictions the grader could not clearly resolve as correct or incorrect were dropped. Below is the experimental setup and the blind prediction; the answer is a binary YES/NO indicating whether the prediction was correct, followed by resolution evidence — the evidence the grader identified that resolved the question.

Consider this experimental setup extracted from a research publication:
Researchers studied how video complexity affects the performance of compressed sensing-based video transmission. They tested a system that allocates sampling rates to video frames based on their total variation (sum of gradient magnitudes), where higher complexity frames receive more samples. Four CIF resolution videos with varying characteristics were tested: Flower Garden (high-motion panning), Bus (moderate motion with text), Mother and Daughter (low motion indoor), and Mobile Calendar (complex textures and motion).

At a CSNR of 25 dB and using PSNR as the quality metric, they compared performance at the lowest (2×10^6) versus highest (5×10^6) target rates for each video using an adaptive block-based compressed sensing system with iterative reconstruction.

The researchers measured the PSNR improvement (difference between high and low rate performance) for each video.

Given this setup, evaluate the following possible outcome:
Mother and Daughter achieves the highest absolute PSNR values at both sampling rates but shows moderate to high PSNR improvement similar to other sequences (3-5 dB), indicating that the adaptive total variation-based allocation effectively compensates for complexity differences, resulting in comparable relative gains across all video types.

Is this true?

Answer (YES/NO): NO